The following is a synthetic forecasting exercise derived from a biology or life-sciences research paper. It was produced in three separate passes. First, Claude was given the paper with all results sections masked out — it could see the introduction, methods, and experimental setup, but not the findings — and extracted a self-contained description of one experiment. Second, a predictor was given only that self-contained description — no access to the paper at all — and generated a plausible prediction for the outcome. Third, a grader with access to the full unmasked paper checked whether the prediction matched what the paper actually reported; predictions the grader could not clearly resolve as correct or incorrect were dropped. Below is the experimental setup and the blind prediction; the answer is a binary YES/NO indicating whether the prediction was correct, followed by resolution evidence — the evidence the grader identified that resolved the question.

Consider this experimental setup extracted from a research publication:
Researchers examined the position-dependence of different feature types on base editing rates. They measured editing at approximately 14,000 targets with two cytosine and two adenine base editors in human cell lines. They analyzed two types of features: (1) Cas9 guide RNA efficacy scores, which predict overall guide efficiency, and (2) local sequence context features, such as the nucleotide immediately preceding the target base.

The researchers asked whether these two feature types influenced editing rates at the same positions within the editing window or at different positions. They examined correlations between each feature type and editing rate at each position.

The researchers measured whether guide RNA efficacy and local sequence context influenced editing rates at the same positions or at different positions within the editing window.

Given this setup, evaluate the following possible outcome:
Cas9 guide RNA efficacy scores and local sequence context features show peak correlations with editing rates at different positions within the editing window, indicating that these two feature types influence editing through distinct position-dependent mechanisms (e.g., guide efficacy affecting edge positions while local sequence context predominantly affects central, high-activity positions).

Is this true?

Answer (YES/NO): NO